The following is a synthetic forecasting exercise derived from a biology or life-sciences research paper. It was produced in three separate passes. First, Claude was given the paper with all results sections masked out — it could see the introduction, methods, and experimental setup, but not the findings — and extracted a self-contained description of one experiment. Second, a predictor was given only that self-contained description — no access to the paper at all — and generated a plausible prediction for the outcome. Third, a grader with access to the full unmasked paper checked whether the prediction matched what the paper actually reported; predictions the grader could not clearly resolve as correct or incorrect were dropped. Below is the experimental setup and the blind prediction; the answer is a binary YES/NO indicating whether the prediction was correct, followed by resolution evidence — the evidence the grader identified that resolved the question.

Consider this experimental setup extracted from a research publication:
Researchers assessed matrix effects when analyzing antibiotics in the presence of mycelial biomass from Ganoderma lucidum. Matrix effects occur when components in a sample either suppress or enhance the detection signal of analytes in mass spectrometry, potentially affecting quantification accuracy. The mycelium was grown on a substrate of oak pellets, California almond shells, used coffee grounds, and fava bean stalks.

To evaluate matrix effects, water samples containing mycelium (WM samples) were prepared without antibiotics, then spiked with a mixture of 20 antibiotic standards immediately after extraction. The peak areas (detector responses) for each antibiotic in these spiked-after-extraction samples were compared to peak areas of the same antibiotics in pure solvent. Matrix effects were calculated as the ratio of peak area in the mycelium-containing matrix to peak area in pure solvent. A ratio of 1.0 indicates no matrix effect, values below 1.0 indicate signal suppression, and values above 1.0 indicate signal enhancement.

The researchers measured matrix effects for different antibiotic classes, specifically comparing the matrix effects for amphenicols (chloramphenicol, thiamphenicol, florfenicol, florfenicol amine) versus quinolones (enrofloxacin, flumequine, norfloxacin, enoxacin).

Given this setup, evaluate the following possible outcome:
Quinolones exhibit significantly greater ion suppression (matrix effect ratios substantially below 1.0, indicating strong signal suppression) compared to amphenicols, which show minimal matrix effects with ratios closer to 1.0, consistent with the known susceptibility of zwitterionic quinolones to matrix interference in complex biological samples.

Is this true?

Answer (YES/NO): NO